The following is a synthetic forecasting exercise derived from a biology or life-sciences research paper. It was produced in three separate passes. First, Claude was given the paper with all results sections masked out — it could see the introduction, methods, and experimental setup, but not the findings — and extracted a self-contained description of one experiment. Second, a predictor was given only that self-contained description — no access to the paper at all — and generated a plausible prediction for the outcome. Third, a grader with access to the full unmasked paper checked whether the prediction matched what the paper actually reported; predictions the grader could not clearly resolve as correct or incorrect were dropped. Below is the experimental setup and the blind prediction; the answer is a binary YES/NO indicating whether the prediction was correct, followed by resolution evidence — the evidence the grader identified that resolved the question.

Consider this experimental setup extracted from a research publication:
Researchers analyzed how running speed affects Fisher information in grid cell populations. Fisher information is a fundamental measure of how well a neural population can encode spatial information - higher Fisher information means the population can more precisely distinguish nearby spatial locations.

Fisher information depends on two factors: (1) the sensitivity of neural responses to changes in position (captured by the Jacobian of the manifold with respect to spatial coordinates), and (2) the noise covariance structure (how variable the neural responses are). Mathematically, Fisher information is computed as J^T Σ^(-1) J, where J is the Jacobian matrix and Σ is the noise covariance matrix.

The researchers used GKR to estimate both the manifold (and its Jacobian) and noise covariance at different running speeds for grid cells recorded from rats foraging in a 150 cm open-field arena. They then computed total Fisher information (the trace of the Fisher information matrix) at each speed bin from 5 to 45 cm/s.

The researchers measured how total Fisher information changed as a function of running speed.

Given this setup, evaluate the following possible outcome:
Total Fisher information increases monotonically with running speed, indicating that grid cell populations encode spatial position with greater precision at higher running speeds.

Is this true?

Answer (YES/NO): YES